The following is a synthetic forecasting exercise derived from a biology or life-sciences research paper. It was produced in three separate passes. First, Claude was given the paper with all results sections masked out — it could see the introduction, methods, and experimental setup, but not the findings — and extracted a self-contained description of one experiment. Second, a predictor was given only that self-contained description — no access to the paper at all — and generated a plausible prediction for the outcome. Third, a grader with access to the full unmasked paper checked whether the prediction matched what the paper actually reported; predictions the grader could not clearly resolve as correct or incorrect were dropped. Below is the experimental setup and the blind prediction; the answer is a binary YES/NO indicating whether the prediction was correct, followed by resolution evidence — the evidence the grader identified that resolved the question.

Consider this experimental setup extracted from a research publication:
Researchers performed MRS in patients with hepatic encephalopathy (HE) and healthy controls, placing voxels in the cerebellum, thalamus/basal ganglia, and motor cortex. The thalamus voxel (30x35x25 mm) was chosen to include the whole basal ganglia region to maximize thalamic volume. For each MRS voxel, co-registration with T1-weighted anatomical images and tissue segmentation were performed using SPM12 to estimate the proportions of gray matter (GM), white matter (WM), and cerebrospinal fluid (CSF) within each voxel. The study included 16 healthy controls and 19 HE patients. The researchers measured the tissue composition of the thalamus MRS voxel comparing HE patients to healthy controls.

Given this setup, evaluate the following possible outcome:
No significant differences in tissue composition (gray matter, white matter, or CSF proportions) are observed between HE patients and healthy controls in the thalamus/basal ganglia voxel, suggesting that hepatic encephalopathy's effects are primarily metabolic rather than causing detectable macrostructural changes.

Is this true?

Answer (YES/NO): NO